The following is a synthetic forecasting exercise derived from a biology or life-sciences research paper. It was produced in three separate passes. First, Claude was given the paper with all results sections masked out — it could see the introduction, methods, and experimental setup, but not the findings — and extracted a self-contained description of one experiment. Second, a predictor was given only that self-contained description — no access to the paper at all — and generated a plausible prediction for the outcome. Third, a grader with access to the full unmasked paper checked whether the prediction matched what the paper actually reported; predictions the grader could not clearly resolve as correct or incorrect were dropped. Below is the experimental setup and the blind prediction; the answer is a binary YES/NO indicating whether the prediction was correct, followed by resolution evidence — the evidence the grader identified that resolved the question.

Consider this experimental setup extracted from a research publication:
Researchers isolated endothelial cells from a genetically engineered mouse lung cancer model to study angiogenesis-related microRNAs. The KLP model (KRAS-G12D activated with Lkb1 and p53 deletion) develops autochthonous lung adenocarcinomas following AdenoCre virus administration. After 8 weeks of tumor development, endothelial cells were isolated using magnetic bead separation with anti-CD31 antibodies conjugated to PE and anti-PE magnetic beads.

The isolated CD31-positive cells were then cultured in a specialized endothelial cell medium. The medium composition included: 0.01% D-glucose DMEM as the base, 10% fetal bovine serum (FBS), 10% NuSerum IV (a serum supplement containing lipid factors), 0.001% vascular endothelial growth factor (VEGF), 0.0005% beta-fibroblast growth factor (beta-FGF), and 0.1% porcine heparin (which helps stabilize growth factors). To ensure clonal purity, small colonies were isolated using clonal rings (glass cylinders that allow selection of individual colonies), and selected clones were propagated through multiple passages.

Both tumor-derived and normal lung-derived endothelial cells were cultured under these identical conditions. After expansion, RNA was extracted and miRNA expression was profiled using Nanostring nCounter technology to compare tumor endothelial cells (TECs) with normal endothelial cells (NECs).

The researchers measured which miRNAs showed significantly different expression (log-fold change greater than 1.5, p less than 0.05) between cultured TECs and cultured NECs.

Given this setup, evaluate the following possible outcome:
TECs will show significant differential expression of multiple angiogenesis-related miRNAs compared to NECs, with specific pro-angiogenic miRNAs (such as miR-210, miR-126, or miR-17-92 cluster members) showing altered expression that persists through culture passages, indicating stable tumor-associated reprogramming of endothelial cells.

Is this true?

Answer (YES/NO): NO